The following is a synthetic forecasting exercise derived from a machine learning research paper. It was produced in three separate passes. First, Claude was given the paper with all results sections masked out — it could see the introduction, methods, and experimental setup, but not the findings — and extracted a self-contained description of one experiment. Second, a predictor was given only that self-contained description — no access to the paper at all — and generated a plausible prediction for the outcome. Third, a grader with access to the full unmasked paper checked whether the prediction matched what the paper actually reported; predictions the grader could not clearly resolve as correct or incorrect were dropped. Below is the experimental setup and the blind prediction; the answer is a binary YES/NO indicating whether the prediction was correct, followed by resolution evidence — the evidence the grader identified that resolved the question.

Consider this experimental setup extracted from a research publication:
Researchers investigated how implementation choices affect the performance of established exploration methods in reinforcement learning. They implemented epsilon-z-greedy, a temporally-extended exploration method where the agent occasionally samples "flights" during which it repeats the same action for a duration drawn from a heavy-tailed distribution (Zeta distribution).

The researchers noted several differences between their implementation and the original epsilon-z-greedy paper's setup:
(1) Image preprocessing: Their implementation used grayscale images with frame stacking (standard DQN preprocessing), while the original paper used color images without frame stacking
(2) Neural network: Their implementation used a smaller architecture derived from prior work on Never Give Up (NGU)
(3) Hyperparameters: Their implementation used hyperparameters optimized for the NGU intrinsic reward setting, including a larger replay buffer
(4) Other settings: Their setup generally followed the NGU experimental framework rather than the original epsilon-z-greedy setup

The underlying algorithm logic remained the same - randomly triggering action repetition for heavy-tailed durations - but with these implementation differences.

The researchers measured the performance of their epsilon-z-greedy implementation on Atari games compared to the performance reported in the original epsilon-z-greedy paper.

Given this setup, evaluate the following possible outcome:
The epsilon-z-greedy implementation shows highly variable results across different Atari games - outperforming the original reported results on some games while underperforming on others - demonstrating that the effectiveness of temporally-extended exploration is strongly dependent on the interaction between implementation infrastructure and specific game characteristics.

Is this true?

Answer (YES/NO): NO